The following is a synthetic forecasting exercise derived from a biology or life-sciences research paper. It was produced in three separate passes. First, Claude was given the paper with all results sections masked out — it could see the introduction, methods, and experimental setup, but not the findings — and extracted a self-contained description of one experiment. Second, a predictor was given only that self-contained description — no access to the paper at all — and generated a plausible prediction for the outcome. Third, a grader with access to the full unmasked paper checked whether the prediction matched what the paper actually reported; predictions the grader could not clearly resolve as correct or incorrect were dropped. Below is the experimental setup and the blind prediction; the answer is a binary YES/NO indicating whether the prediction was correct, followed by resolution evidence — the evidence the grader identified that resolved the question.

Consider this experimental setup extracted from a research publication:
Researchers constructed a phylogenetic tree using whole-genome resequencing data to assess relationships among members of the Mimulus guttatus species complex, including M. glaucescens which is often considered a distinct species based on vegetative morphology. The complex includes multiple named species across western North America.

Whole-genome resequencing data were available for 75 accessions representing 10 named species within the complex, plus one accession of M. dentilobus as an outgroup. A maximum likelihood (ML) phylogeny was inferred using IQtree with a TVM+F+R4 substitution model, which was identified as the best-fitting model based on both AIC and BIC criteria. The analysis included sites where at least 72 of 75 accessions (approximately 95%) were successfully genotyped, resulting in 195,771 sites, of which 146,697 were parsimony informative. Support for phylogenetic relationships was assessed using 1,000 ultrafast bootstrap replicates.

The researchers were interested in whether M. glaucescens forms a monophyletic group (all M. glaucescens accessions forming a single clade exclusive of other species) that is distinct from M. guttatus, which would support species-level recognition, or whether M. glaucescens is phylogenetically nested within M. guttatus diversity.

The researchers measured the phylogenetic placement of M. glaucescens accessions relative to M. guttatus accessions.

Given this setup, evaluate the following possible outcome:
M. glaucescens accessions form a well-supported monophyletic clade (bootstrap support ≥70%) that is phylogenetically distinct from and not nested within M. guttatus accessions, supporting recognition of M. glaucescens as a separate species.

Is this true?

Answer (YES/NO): NO